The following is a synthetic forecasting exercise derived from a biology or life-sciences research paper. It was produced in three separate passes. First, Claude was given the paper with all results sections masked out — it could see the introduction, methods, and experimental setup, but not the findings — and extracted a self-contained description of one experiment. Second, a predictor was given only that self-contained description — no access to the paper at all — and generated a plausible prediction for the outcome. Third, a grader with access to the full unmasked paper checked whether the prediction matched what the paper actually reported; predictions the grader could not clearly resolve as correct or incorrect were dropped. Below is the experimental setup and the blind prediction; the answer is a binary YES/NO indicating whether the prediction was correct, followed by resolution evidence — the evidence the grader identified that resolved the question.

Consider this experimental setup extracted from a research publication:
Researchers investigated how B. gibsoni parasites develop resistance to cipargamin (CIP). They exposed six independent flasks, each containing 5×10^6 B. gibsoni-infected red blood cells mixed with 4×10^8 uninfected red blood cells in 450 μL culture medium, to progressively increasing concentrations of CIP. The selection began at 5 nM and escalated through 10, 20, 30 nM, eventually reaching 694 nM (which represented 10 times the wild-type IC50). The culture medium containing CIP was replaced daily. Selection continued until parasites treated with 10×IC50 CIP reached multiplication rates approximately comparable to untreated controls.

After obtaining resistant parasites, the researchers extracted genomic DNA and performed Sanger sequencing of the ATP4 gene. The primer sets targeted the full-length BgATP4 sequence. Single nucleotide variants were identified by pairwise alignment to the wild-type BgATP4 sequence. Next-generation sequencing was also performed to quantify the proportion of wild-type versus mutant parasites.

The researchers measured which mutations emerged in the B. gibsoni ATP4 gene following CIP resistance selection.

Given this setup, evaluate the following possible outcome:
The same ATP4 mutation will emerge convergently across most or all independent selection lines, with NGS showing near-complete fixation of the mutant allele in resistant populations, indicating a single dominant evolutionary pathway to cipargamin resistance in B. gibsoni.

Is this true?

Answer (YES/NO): NO